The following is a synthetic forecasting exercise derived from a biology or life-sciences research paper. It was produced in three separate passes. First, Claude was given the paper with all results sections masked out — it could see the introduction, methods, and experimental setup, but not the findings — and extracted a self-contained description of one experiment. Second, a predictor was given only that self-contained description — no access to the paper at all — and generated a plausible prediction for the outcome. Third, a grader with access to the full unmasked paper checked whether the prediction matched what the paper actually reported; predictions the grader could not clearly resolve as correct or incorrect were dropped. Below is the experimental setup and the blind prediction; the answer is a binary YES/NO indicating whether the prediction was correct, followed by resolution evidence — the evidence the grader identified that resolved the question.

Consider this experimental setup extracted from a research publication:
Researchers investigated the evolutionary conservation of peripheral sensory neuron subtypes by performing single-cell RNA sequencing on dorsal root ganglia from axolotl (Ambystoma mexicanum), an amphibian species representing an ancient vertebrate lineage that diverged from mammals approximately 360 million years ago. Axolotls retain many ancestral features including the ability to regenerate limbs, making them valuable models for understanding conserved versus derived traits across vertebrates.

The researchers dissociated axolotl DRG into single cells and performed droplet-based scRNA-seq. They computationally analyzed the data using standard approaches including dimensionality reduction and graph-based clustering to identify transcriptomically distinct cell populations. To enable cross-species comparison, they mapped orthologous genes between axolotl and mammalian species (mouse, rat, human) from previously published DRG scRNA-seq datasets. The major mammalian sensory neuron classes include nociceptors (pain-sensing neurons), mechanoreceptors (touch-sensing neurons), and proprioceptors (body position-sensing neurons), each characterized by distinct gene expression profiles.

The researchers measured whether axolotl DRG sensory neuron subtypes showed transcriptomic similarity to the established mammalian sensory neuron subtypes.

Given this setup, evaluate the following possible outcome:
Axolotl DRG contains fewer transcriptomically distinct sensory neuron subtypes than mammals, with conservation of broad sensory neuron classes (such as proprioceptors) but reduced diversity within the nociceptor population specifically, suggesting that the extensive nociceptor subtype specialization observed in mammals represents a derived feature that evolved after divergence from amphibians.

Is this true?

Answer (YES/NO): NO